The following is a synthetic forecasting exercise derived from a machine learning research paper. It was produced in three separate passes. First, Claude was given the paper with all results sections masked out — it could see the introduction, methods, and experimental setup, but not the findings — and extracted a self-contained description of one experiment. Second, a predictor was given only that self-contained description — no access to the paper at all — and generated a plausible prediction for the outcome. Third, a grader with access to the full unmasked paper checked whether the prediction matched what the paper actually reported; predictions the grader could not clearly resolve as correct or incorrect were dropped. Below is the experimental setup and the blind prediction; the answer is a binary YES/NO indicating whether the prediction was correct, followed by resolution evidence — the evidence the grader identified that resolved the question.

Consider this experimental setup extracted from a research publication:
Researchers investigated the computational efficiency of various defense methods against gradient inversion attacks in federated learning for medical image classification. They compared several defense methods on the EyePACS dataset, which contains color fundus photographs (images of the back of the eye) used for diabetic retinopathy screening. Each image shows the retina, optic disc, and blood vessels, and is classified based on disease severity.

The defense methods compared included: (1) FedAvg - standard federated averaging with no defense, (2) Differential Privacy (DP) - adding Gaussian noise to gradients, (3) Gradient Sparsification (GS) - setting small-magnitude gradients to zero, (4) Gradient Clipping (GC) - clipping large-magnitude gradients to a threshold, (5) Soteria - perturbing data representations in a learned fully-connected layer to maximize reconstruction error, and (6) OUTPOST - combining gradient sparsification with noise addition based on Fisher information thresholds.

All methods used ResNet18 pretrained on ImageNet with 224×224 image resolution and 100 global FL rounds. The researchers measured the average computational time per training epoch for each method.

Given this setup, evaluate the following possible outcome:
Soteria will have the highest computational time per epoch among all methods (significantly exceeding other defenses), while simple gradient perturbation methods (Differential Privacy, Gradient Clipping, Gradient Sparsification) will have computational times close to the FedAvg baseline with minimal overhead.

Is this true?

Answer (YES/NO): YES